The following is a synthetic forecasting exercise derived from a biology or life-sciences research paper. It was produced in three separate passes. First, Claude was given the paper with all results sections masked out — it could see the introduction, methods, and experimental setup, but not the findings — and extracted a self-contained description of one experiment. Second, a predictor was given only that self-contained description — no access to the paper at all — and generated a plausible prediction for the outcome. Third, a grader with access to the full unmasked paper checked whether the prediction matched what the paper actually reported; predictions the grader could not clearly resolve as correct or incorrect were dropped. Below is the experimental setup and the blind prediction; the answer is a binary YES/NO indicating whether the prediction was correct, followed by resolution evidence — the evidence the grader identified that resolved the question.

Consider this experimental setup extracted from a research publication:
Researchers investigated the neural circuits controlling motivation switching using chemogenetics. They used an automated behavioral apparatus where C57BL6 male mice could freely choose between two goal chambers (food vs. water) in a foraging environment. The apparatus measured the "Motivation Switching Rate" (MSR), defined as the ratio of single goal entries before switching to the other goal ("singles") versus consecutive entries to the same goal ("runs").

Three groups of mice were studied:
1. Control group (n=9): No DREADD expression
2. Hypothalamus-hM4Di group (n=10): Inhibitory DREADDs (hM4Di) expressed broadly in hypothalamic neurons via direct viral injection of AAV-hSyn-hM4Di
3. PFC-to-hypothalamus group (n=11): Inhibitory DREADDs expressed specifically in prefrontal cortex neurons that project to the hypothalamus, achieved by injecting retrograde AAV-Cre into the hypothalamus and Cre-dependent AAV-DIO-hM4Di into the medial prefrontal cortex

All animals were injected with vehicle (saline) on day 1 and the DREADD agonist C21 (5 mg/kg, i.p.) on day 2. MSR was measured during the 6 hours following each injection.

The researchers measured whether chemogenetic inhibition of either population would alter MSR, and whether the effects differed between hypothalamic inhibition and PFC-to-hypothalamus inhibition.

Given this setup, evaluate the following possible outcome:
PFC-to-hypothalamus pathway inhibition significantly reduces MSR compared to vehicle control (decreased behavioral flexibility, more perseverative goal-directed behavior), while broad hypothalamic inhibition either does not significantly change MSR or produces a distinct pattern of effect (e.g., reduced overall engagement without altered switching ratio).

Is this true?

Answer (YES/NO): NO